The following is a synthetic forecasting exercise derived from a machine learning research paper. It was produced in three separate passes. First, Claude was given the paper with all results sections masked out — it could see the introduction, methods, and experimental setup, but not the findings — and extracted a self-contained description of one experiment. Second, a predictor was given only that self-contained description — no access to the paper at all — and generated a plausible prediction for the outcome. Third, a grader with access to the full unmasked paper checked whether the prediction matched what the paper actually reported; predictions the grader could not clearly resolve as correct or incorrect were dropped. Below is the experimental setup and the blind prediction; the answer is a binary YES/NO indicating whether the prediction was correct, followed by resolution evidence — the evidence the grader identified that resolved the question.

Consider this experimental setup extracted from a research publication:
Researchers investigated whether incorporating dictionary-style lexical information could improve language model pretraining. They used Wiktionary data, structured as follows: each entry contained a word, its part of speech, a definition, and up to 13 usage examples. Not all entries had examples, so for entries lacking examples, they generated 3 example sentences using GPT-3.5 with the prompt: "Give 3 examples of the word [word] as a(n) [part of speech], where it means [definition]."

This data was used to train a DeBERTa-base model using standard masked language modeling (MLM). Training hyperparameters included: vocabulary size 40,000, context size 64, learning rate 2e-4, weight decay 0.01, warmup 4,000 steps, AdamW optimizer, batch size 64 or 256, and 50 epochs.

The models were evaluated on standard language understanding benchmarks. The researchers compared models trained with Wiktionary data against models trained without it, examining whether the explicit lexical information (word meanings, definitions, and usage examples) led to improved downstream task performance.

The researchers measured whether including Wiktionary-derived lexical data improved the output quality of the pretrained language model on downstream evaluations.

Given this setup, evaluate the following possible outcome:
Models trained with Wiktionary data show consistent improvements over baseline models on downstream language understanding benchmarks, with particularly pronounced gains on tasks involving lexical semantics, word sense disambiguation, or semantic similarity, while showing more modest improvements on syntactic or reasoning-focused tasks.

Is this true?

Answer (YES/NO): NO